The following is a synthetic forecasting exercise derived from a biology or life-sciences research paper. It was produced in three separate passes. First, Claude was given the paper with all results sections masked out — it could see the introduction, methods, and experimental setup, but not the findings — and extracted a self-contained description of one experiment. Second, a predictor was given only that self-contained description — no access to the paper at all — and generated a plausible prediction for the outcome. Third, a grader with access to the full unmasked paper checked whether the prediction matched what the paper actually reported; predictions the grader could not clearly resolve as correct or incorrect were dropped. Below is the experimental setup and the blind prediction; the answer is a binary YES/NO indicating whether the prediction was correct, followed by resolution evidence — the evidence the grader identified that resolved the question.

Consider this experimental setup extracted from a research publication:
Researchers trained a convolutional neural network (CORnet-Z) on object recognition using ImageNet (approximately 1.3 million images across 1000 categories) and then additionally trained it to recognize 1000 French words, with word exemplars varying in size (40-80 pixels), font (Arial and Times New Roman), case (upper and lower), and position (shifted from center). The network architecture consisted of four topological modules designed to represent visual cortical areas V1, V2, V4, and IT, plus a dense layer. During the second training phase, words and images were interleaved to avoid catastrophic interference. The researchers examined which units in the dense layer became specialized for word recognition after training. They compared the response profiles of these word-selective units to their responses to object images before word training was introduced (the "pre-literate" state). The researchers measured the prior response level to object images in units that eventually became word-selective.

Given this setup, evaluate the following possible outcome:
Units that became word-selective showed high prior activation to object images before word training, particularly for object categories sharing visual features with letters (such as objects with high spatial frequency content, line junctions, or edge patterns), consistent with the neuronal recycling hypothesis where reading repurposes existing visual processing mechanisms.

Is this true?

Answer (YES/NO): NO